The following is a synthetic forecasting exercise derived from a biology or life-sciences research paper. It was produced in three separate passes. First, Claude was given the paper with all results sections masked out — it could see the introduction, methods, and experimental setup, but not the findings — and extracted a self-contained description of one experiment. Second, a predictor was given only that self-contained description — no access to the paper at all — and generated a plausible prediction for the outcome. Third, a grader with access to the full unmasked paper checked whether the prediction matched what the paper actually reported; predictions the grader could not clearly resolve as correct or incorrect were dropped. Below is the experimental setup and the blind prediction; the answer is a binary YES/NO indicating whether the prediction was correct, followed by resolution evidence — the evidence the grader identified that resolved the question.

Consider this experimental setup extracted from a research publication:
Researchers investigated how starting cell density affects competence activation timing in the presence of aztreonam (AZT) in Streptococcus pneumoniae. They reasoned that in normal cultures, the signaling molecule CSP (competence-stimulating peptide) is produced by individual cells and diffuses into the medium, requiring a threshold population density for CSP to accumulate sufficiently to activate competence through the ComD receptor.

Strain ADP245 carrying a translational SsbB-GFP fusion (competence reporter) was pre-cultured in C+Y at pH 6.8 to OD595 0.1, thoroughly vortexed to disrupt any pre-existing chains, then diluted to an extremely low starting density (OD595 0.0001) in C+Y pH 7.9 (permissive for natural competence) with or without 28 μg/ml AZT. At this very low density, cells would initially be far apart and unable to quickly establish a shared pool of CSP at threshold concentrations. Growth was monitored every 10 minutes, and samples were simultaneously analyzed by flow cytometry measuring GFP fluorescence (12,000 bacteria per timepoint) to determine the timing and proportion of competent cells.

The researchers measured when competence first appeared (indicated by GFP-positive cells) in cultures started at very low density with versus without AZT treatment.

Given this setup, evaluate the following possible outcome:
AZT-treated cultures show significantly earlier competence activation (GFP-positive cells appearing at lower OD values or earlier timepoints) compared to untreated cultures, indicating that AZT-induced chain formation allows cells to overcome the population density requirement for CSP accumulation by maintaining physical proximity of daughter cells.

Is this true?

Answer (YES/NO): YES